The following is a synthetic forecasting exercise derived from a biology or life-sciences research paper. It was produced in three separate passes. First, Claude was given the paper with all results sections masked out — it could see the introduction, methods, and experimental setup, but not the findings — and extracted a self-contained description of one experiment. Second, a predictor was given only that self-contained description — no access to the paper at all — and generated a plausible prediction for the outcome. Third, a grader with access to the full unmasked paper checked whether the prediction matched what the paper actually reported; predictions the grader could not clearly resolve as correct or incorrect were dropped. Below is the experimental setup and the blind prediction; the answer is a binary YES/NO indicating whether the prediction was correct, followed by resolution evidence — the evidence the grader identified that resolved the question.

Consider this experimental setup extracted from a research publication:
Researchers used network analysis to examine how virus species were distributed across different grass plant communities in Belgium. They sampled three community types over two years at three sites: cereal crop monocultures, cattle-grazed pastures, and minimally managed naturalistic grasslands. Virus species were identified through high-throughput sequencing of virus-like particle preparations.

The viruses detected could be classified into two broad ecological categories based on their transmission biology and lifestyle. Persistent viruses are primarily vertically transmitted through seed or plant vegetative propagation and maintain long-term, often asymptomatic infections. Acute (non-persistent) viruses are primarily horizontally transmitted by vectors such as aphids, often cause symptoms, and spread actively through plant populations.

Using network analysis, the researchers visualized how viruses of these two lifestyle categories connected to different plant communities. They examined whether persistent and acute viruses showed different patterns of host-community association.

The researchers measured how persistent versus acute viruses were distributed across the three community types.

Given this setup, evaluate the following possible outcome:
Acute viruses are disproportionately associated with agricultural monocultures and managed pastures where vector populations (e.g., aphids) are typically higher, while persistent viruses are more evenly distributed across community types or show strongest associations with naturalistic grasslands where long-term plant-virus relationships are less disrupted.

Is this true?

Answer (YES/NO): NO